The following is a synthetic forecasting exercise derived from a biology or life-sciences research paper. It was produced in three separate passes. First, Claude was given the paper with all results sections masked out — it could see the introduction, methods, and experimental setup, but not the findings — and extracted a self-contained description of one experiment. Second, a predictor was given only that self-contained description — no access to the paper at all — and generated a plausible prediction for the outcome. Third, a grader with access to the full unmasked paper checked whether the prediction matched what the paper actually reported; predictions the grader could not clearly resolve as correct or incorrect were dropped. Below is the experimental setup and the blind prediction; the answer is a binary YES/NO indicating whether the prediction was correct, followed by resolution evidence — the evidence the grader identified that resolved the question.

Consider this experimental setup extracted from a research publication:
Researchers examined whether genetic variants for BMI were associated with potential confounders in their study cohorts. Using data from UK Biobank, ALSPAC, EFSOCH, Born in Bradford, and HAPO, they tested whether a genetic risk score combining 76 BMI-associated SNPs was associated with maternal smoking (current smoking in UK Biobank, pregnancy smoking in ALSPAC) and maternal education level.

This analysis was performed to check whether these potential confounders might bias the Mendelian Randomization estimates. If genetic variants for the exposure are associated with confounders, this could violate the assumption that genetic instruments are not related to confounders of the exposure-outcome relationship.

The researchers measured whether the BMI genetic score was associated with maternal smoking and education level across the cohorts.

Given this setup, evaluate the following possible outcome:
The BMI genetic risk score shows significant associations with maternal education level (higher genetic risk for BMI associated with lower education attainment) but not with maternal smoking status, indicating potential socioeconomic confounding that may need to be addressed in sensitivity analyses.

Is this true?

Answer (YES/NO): NO